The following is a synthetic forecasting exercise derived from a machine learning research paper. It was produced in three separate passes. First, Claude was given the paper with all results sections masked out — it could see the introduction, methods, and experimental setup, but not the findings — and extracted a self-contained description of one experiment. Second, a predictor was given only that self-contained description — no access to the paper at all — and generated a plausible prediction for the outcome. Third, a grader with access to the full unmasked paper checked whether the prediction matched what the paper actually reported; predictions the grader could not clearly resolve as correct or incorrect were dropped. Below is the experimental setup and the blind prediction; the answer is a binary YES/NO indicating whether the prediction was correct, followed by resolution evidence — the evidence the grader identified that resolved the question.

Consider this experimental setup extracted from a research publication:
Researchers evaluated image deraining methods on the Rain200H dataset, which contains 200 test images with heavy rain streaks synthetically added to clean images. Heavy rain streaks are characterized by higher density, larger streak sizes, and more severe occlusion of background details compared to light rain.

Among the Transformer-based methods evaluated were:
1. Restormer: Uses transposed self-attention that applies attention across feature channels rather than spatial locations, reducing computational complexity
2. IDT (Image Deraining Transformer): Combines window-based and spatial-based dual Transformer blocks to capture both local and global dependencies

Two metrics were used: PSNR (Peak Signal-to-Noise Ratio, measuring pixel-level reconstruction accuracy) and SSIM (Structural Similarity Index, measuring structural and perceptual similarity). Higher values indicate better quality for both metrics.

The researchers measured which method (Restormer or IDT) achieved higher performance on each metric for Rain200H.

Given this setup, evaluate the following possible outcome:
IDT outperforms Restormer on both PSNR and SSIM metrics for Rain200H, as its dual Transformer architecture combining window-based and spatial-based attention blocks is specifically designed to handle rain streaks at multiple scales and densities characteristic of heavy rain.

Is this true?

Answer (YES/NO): YES